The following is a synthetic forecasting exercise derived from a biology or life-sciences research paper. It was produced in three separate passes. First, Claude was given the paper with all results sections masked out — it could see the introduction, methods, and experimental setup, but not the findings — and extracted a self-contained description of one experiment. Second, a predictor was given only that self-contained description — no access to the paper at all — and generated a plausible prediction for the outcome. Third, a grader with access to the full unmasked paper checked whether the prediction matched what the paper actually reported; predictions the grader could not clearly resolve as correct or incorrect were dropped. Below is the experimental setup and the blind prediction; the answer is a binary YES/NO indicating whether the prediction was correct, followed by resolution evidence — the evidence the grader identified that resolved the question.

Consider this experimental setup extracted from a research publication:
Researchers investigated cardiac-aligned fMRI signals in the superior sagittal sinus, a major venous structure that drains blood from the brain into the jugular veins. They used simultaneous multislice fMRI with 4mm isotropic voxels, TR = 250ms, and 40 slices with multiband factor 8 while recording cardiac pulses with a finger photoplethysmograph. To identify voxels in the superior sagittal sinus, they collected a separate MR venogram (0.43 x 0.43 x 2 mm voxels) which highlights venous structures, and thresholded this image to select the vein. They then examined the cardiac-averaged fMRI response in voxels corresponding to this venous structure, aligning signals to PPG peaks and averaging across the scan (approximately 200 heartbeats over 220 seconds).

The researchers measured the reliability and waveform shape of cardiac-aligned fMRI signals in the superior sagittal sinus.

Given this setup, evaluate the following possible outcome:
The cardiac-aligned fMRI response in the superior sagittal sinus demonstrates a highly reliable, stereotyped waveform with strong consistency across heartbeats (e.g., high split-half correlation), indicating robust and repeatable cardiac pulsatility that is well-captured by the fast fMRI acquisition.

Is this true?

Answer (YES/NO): YES